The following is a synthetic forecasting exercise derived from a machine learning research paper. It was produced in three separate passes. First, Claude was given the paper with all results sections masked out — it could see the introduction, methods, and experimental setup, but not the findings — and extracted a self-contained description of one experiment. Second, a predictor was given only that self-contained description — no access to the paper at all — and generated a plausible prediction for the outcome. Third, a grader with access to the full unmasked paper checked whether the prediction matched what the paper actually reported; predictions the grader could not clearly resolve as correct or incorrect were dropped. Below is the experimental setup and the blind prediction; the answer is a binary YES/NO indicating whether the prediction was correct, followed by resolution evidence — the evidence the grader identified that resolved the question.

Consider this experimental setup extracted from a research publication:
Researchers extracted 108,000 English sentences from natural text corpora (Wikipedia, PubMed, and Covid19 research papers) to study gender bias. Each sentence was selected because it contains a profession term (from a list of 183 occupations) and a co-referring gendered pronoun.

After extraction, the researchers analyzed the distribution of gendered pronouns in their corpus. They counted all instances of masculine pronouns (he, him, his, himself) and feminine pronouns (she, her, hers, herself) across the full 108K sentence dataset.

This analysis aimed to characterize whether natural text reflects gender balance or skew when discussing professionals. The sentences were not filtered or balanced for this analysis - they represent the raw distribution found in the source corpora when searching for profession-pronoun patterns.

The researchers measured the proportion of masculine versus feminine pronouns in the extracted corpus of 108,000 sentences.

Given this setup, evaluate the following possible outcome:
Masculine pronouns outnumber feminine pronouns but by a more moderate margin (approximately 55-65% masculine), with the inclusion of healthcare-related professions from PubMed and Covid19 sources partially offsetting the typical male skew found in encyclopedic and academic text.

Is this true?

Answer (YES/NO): NO